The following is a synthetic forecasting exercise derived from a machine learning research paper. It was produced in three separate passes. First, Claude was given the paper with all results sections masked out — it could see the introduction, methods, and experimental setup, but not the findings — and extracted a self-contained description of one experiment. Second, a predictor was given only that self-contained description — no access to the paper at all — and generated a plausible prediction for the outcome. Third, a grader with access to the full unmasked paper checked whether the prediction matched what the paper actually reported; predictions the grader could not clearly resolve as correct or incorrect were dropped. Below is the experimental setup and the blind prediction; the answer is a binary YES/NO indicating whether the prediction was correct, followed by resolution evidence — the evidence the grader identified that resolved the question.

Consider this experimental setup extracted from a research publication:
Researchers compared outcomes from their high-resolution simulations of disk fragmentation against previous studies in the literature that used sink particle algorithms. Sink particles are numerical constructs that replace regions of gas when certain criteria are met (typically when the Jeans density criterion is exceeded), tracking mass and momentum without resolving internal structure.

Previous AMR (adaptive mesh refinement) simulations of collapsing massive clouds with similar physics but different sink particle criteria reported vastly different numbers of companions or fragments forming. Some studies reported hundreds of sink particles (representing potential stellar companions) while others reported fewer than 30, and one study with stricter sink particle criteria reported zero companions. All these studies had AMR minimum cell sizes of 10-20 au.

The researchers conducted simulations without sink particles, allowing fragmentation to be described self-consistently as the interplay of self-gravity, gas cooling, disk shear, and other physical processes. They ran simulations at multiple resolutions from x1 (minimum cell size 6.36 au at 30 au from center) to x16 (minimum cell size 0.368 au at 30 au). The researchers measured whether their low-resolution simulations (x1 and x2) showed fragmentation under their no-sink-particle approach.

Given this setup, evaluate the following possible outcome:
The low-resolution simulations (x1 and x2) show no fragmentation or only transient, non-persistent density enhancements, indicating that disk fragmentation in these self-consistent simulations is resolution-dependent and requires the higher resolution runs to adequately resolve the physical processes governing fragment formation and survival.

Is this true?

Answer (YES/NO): YES